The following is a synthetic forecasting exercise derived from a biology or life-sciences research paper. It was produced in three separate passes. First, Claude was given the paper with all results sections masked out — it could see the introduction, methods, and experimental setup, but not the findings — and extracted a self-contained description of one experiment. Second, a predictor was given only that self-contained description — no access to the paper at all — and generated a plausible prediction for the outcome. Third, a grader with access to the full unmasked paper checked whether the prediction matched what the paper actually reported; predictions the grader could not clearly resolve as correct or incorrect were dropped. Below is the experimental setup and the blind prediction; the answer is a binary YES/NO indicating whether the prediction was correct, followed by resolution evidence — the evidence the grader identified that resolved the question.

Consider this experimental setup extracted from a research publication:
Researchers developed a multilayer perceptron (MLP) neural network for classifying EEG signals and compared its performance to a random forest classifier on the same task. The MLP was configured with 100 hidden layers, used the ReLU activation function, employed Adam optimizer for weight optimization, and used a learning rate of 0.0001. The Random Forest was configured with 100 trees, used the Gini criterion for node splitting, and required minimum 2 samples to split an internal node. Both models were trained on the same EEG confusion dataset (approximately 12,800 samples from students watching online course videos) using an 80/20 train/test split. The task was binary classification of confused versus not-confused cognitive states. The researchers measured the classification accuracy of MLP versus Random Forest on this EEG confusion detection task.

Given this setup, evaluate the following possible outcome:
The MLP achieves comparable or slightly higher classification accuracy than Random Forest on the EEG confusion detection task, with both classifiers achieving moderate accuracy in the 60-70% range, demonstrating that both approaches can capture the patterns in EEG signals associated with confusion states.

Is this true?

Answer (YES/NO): NO